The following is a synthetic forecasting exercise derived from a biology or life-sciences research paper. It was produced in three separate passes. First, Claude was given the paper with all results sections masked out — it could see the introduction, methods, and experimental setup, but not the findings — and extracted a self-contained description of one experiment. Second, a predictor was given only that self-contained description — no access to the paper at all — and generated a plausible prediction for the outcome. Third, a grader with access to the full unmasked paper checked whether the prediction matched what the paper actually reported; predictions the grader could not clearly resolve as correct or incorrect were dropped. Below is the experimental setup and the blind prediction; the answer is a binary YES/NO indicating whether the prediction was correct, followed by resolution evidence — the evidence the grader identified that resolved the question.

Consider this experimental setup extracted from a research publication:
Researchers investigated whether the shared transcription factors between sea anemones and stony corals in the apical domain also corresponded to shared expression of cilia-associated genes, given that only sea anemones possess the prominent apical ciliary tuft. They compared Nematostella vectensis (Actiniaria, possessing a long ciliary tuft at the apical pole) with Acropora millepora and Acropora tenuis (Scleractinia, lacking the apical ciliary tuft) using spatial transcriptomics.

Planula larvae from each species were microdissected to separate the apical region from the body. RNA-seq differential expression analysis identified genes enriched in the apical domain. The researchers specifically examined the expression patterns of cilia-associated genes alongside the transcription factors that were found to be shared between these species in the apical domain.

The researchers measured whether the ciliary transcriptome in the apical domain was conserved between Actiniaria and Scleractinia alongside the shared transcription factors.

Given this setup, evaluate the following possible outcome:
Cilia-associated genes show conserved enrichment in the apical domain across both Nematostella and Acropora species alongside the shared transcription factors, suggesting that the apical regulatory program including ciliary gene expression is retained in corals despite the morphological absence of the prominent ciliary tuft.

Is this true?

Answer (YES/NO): NO